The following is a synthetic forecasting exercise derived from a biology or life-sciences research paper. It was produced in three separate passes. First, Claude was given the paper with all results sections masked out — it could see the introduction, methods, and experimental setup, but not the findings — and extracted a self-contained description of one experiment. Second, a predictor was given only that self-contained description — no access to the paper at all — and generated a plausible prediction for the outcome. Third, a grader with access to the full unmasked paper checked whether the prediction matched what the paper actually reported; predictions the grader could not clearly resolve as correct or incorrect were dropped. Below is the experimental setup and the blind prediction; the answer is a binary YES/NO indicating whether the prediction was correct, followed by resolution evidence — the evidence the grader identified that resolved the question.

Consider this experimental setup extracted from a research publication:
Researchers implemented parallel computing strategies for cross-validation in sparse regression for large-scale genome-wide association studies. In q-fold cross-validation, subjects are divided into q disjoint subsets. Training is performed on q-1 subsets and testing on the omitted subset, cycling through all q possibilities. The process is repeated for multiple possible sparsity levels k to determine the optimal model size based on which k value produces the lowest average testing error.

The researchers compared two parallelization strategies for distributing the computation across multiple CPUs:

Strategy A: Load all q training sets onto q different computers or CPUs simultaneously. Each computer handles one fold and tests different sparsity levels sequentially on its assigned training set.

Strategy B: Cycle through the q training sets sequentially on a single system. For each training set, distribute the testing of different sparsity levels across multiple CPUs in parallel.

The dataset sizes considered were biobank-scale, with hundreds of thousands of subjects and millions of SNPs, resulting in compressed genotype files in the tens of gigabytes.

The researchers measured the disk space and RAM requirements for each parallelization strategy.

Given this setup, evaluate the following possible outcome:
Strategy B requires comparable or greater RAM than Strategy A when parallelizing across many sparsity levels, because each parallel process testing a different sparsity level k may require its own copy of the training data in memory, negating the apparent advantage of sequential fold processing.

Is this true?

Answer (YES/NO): NO